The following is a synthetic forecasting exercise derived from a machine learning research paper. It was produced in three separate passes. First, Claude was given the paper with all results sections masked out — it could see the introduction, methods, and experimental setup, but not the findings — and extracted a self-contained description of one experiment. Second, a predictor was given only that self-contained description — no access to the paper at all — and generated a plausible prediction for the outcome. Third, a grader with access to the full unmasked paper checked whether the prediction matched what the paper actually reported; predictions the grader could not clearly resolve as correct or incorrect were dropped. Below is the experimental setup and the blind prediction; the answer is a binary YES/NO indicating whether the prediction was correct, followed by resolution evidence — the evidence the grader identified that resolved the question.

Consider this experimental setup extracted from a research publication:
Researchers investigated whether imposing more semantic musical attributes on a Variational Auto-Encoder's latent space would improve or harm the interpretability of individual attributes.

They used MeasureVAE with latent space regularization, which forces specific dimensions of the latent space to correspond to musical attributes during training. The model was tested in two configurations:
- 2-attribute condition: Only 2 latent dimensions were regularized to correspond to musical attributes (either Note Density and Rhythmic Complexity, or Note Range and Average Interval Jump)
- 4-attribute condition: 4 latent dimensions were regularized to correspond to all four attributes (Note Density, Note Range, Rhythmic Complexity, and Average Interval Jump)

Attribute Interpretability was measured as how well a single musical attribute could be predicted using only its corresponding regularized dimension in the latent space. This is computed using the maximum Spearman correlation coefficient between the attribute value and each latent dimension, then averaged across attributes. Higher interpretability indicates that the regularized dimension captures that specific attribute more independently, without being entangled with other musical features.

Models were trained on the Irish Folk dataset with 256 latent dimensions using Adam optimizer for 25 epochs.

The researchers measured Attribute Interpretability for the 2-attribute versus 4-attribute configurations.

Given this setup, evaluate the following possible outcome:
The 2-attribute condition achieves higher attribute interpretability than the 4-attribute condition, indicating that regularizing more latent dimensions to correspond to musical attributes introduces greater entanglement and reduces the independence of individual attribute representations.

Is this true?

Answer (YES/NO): YES